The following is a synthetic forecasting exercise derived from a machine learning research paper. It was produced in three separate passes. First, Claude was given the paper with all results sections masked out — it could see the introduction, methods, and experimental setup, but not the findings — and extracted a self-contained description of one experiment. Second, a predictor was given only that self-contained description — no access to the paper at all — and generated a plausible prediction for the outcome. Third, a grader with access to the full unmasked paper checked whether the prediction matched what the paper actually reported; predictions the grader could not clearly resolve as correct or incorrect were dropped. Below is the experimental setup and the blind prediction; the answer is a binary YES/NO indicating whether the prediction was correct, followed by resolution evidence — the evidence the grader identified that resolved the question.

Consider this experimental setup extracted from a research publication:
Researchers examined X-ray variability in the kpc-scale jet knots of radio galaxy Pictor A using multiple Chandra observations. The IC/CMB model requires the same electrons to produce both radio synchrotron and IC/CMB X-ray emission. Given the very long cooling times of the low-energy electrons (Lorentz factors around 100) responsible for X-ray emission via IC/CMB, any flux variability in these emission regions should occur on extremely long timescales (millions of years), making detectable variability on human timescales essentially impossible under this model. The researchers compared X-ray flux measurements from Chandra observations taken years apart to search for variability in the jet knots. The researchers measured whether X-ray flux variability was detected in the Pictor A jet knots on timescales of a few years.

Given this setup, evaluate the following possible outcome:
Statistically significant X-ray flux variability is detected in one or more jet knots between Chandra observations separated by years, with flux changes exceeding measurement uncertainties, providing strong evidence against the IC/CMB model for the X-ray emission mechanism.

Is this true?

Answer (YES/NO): YES